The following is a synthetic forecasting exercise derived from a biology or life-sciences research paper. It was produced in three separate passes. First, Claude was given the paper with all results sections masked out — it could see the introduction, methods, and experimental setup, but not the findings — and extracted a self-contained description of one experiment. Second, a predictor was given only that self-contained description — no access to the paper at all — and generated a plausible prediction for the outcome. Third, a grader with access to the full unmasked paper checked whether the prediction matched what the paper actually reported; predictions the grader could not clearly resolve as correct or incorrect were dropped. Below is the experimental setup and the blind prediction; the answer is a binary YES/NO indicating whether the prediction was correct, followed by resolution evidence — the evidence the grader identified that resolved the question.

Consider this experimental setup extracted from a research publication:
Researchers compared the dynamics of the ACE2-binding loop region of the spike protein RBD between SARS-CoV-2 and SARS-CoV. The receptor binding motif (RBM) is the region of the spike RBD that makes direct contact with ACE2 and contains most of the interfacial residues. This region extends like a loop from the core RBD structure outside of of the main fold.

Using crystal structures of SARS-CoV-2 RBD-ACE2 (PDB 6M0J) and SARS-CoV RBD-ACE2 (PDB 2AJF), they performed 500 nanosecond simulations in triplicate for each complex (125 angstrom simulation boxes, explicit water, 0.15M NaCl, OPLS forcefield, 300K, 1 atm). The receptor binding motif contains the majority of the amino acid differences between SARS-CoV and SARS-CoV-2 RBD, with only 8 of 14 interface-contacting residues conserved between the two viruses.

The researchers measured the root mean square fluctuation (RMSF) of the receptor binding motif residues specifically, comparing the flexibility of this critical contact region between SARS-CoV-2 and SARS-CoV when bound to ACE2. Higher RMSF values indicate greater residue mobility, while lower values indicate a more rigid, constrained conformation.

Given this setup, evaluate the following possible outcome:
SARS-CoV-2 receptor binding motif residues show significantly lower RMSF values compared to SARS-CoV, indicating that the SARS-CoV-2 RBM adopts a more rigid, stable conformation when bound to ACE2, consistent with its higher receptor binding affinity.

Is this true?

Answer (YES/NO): YES